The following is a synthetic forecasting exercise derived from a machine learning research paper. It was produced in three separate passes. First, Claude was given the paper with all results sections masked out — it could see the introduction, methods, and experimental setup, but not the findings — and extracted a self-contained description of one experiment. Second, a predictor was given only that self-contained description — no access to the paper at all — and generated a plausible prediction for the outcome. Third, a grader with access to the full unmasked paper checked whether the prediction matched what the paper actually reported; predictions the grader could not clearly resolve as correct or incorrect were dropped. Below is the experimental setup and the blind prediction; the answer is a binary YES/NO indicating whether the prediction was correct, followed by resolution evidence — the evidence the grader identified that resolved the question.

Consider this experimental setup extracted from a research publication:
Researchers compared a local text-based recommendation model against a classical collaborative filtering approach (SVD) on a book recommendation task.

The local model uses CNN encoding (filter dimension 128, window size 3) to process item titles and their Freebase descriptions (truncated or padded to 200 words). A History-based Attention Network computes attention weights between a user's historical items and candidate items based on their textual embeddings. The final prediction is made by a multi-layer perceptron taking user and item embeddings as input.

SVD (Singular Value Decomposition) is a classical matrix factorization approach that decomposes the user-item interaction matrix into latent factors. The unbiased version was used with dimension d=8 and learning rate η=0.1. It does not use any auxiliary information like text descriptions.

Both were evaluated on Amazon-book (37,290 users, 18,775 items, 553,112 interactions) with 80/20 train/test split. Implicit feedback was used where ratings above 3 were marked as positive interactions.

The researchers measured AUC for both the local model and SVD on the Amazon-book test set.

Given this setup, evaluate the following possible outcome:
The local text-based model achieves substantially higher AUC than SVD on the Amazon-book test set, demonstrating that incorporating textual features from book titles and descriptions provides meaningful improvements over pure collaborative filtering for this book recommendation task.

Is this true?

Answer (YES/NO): NO